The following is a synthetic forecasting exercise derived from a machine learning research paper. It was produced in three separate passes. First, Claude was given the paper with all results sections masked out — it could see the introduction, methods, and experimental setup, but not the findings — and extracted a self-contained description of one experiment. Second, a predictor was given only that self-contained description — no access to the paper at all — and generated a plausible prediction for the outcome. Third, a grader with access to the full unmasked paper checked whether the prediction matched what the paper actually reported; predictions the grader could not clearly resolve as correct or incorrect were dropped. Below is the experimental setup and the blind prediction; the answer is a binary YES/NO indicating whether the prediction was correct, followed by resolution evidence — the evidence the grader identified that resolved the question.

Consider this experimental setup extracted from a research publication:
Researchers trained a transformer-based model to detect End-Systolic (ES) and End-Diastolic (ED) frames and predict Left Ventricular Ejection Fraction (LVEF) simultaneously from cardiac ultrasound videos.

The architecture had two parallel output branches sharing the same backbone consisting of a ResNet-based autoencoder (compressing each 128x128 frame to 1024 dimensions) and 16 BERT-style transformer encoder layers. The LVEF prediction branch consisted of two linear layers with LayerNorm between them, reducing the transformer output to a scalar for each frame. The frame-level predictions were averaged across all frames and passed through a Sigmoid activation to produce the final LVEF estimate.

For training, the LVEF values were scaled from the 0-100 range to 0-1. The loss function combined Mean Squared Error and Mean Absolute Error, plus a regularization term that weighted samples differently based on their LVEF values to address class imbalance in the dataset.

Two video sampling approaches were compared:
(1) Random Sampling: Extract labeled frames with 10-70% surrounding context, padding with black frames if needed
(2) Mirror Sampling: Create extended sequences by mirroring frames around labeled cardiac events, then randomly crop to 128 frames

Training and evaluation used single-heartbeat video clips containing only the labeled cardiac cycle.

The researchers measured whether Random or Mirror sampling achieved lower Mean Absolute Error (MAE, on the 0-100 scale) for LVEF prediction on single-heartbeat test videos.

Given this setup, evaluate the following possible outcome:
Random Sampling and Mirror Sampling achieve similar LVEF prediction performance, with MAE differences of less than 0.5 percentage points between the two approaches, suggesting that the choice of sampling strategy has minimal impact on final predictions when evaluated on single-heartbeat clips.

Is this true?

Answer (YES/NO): YES